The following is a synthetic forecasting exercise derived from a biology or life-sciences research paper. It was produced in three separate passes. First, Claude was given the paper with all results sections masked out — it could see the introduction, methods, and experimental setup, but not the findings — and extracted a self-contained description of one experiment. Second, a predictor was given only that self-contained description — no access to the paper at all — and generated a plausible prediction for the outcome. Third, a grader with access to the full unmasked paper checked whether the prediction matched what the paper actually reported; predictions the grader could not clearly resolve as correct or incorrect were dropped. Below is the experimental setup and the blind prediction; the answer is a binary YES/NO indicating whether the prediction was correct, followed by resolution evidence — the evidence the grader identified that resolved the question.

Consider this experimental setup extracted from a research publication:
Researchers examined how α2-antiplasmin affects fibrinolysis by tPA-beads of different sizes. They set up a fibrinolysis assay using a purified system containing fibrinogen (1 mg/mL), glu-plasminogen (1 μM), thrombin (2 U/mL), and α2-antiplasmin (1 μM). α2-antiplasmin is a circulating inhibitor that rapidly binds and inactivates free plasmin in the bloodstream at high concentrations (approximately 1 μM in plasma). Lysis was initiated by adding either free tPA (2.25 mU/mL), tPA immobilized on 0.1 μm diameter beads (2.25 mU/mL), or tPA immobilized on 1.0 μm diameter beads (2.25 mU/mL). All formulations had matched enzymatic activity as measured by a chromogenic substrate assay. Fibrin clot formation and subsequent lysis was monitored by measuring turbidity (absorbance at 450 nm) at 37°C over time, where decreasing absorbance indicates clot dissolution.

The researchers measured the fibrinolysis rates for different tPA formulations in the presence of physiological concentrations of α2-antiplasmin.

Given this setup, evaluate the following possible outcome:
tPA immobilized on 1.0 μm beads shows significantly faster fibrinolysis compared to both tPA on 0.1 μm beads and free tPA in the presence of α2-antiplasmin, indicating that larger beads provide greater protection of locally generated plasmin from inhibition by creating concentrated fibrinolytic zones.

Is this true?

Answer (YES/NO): YES